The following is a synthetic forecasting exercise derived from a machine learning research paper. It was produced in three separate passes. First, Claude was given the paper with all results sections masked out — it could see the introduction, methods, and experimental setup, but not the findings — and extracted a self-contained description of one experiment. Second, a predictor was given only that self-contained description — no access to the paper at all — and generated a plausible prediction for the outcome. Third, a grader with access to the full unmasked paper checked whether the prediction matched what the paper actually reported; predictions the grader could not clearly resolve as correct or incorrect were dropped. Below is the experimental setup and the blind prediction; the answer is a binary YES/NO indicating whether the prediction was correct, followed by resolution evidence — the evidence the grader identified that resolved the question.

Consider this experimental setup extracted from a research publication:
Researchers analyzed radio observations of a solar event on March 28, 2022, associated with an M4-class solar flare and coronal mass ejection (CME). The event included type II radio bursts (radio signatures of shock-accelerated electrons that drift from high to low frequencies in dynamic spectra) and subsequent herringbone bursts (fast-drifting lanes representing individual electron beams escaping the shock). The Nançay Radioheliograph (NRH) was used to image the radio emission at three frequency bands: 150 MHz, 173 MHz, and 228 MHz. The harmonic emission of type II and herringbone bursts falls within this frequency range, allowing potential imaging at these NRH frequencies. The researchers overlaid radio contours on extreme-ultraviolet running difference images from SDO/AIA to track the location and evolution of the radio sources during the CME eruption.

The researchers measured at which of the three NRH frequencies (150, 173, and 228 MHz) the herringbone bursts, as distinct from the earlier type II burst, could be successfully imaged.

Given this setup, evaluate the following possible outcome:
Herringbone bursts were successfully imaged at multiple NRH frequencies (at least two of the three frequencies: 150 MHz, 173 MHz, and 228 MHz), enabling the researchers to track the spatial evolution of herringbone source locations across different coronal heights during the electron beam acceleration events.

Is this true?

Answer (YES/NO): YES